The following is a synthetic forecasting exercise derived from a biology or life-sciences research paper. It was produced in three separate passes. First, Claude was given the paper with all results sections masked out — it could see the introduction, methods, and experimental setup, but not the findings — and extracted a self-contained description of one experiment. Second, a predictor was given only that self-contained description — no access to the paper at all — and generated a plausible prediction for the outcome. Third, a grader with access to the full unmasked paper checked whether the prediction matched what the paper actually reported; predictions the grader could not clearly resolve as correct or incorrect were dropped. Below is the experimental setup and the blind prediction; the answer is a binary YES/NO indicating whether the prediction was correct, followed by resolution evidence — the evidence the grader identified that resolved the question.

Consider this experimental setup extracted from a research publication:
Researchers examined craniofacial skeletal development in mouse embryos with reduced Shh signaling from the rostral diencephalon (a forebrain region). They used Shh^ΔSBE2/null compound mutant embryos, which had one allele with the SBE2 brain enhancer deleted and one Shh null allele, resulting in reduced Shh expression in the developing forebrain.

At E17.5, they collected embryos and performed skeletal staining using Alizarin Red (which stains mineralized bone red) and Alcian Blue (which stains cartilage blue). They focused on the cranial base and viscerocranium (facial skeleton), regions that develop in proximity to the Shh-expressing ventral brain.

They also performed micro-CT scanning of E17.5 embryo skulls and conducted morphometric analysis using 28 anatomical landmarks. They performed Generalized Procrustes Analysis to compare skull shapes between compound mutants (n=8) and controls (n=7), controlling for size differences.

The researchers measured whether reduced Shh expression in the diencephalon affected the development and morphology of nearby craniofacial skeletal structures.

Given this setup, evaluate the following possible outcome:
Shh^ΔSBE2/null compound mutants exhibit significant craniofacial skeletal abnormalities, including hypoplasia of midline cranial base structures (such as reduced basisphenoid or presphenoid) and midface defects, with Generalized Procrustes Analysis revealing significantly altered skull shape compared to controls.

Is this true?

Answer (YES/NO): YES